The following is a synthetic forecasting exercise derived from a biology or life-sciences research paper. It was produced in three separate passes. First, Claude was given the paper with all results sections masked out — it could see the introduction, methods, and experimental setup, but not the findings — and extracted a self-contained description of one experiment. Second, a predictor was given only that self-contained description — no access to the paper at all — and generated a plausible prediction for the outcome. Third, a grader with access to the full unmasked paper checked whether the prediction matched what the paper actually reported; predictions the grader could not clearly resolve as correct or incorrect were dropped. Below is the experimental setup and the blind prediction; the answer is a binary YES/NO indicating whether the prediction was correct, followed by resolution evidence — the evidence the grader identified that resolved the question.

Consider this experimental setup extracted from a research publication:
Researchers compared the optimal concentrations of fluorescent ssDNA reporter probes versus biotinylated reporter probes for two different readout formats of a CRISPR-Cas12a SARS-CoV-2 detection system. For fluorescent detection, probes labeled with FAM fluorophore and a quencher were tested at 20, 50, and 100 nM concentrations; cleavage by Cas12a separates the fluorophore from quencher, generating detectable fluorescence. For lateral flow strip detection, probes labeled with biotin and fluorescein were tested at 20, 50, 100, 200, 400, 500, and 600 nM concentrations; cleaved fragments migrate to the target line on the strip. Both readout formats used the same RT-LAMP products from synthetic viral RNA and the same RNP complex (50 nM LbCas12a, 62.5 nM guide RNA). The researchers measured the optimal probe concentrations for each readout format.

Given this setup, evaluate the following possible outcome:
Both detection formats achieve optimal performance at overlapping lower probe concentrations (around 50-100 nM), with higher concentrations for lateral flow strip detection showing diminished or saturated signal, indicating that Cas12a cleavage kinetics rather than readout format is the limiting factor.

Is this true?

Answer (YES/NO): NO